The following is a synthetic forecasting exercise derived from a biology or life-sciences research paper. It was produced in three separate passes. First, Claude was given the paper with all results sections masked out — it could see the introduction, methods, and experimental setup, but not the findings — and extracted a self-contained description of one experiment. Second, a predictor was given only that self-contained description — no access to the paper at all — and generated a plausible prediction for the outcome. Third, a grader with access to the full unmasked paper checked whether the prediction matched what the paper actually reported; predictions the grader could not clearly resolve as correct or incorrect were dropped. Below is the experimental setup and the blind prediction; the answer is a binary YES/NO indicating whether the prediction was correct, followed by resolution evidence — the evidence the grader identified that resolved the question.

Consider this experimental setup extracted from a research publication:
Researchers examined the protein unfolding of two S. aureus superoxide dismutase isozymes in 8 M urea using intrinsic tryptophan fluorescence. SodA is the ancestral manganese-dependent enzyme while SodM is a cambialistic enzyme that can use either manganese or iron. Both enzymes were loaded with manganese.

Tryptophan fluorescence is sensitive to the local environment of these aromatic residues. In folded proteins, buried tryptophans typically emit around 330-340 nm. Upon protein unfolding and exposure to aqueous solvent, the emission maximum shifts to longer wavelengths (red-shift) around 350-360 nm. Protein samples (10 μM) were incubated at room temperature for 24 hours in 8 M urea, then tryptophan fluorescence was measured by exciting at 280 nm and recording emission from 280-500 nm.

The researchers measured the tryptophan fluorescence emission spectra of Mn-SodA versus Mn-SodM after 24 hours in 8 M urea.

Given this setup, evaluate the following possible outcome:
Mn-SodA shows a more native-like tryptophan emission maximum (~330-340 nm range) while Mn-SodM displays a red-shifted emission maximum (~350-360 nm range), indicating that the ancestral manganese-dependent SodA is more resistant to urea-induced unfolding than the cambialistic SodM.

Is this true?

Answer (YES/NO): NO